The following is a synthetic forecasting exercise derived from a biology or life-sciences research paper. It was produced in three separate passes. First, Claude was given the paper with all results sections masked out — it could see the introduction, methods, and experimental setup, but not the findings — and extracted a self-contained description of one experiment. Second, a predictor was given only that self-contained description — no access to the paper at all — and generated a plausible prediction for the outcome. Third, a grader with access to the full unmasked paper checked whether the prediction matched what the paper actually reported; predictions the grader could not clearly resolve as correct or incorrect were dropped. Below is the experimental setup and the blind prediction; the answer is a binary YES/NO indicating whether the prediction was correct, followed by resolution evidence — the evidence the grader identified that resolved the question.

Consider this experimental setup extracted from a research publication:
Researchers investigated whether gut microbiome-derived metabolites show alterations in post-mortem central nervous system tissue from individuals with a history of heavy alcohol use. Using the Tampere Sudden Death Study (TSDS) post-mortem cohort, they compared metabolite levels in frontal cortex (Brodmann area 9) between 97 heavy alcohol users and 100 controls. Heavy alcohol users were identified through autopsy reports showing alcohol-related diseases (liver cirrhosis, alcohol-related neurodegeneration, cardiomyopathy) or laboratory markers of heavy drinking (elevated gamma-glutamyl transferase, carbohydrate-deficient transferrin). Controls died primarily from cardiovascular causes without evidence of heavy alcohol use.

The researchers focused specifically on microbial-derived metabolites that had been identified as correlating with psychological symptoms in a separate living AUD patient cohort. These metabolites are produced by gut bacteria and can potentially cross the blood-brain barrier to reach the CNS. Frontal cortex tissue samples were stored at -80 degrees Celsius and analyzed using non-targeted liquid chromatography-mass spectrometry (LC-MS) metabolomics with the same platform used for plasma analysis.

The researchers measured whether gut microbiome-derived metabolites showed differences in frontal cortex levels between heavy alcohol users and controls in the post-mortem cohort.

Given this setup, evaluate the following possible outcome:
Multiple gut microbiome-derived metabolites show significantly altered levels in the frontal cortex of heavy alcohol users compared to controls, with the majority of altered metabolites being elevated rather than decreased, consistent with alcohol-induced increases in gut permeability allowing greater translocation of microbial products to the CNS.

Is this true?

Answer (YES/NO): NO